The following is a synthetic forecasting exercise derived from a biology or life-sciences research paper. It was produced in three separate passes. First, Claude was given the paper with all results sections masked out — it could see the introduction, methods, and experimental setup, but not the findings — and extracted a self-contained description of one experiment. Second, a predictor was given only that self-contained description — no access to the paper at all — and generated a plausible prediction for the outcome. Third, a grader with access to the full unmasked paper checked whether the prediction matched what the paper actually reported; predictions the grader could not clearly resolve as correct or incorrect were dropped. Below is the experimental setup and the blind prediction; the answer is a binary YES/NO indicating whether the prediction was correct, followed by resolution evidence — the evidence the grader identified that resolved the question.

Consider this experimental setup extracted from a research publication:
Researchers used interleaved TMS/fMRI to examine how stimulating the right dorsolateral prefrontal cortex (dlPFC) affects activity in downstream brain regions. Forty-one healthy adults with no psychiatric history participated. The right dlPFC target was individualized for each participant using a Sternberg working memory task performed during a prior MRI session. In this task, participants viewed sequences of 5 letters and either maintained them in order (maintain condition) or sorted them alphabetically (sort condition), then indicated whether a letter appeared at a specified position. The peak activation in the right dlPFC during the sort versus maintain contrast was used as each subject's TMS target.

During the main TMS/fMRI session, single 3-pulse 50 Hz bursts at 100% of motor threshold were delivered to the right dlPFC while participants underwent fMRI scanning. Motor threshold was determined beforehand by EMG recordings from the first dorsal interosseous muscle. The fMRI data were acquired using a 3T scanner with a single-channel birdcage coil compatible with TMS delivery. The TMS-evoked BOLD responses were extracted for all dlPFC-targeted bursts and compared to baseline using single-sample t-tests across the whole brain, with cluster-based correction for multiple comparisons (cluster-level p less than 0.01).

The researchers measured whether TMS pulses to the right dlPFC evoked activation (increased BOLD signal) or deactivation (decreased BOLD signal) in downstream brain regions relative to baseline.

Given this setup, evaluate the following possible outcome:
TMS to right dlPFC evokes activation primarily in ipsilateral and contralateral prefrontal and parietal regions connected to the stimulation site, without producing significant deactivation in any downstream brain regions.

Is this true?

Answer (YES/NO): NO